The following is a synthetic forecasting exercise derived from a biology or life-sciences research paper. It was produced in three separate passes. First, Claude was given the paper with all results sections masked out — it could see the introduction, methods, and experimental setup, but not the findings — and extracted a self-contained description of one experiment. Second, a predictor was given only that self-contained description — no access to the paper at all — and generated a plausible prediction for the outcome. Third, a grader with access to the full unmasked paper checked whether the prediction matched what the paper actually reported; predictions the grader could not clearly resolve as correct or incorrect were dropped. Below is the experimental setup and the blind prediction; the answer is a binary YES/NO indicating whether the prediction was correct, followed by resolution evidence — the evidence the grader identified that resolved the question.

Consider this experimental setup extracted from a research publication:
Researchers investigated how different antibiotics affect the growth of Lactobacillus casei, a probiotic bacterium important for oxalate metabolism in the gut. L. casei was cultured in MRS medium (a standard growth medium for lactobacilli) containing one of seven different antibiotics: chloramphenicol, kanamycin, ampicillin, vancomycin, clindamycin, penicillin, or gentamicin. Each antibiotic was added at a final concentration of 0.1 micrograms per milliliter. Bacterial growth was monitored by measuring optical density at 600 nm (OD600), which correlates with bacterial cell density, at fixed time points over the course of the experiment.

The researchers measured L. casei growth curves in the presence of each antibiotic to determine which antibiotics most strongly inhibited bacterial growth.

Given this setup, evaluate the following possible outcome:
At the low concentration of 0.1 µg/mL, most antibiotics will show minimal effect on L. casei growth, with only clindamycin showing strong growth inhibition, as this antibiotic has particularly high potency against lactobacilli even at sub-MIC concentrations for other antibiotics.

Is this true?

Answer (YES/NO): NO